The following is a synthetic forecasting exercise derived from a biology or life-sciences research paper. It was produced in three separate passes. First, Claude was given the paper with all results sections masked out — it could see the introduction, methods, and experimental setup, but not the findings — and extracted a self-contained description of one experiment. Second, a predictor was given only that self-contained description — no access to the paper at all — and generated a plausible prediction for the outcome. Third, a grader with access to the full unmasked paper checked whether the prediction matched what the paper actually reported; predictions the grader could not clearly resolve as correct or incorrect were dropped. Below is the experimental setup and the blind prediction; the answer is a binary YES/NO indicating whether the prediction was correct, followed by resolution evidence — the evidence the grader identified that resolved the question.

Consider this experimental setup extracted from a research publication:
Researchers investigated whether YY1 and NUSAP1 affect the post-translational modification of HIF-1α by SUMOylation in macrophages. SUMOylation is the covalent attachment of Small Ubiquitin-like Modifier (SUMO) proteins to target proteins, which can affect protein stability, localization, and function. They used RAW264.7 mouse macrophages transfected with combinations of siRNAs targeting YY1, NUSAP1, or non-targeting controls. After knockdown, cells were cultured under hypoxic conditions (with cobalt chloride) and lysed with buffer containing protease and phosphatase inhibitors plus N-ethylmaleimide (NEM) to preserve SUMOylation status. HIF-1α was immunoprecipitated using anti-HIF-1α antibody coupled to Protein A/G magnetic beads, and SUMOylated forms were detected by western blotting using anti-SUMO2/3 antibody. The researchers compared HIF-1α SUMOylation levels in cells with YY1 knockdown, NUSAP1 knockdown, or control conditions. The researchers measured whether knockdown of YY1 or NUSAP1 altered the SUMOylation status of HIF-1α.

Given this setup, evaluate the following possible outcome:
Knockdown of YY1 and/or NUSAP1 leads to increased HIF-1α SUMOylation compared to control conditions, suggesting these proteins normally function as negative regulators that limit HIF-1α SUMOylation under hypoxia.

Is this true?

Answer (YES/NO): NO